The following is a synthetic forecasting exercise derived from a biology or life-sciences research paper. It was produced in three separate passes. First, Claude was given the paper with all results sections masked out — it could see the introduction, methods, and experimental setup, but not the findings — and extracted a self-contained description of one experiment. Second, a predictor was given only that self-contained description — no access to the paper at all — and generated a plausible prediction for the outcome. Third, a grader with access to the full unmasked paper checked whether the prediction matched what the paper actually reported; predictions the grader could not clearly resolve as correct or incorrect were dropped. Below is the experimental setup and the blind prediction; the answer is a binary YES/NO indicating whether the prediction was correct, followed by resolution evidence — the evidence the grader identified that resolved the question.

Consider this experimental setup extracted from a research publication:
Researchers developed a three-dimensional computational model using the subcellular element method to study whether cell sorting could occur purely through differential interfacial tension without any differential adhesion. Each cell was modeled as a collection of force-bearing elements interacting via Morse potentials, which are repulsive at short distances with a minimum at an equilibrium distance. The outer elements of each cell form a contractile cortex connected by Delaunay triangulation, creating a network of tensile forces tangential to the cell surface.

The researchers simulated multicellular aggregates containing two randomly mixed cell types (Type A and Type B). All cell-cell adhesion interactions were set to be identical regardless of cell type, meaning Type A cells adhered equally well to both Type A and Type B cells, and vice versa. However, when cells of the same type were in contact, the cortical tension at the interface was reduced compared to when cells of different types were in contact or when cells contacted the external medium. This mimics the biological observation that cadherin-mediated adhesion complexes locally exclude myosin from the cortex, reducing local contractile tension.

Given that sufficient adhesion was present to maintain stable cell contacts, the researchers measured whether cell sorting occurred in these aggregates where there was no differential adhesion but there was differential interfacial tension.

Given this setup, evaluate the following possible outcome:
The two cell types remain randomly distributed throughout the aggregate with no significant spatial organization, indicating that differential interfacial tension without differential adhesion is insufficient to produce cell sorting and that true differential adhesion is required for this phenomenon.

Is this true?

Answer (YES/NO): NO